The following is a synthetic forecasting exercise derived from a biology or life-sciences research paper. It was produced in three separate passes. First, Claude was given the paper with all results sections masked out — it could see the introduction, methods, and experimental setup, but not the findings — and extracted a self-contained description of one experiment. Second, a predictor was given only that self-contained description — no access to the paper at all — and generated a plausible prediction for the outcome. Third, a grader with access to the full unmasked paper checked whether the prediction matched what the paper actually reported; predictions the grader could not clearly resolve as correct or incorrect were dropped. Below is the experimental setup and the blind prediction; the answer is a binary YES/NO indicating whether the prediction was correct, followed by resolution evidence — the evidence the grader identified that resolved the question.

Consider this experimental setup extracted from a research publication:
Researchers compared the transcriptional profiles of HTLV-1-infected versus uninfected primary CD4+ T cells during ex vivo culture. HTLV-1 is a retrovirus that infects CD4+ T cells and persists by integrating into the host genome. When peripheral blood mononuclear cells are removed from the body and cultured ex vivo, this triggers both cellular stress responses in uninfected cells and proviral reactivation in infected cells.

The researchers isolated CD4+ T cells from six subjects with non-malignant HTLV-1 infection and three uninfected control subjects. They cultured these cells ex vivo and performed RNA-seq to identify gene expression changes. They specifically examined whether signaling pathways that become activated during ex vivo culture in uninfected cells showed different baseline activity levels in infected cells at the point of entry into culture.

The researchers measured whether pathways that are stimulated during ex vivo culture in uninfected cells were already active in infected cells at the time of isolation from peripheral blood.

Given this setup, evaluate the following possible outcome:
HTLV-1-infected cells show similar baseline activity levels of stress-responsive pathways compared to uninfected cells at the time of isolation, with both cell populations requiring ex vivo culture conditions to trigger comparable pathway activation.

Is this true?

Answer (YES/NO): NO